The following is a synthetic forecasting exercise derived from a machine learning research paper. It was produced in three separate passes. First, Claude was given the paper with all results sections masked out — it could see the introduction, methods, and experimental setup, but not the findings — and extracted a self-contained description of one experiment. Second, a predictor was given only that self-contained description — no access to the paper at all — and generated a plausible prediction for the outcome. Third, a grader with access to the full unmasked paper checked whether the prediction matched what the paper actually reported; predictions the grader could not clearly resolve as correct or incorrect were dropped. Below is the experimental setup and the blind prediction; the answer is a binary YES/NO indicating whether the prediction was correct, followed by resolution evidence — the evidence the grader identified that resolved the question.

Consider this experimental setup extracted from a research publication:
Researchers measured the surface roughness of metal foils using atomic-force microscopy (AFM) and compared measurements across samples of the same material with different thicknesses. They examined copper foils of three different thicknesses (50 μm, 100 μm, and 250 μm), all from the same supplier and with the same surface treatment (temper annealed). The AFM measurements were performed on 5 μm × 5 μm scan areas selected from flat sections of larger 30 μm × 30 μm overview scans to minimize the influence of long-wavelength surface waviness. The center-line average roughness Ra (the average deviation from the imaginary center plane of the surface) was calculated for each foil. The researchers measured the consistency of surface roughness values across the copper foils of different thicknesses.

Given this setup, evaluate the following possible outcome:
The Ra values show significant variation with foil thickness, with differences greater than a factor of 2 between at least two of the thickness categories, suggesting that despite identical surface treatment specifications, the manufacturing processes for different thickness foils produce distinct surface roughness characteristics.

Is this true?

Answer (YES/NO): NO